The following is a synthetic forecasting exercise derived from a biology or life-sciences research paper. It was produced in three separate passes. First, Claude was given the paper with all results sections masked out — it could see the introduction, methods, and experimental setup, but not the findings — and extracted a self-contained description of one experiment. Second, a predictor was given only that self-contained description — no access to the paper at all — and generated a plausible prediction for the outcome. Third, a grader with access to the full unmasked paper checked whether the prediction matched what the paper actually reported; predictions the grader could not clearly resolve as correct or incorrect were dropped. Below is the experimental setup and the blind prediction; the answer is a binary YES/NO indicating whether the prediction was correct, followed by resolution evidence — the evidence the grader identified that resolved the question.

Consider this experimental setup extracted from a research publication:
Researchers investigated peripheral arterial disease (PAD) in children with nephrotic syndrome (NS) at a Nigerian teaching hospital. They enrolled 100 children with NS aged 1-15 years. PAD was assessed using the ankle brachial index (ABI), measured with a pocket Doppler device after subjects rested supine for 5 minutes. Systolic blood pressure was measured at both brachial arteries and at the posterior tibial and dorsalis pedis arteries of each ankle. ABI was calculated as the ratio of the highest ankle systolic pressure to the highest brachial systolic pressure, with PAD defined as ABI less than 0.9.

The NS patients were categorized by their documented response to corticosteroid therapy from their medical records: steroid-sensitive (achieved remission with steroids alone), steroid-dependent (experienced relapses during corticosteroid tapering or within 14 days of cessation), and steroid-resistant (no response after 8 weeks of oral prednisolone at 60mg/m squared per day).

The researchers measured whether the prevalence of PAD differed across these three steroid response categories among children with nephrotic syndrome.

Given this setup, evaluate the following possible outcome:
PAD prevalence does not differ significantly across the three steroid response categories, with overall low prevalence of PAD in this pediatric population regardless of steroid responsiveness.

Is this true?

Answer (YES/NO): NO